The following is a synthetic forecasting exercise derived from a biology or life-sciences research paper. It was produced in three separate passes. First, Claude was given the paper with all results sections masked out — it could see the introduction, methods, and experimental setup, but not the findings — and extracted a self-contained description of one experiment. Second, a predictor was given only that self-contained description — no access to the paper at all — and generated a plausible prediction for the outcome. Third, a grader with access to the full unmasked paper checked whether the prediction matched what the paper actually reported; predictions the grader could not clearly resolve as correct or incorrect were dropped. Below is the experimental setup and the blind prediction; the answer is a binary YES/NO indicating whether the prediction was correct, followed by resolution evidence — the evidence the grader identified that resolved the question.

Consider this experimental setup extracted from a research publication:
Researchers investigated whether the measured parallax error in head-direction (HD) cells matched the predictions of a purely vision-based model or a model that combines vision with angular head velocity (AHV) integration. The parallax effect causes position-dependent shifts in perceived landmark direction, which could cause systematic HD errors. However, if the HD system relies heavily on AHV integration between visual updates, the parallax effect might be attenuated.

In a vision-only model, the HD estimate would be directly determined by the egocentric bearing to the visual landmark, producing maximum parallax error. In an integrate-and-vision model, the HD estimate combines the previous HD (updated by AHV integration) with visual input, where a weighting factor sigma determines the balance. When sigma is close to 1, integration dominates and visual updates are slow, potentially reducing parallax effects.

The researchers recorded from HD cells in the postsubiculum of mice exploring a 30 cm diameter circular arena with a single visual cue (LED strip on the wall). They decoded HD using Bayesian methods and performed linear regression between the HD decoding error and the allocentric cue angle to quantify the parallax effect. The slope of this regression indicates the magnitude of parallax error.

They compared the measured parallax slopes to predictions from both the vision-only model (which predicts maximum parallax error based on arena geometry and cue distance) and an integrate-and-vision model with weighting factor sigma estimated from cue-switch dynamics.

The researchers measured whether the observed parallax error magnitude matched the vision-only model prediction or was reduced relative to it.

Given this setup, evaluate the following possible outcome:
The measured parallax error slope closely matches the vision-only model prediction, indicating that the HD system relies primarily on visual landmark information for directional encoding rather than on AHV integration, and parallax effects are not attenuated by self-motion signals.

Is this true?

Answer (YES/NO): NO